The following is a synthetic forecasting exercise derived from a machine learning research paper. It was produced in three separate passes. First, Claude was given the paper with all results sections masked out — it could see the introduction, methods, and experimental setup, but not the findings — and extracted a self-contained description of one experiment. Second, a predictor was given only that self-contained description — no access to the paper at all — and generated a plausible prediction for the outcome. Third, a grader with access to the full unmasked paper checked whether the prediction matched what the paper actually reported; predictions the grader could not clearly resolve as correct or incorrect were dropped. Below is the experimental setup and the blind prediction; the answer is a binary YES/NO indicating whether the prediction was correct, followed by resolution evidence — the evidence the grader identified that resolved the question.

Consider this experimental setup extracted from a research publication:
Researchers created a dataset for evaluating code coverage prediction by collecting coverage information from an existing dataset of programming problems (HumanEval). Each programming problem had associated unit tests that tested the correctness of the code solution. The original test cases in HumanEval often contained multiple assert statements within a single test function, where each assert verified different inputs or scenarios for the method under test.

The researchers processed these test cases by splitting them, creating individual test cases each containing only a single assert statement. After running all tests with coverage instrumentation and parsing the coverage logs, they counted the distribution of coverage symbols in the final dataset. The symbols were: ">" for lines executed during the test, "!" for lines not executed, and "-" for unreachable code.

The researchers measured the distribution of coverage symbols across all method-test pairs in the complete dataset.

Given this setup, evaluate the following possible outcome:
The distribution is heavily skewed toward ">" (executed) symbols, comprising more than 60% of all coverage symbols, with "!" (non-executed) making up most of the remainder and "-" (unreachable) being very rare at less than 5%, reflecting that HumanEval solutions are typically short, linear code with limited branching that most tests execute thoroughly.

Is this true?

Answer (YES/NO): YES